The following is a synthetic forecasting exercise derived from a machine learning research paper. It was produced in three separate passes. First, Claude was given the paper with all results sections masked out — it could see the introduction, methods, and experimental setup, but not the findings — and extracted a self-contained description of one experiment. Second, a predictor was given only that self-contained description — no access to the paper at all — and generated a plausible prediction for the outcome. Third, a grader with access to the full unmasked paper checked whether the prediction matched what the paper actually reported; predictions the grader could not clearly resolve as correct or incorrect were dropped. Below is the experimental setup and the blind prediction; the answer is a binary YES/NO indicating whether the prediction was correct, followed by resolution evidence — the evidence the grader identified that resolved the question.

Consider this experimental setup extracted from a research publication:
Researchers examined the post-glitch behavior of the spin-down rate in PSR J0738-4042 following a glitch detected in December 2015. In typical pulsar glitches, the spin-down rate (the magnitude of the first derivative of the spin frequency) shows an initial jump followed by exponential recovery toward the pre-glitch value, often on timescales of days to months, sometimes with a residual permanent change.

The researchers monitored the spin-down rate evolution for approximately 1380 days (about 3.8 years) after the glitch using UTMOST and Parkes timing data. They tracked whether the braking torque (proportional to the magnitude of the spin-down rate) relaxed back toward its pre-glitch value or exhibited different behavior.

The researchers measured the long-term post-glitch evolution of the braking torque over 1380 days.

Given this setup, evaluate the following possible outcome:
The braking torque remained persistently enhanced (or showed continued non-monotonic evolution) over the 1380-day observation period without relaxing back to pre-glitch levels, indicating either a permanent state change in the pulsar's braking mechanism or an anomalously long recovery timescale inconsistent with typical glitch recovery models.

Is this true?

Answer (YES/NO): YES